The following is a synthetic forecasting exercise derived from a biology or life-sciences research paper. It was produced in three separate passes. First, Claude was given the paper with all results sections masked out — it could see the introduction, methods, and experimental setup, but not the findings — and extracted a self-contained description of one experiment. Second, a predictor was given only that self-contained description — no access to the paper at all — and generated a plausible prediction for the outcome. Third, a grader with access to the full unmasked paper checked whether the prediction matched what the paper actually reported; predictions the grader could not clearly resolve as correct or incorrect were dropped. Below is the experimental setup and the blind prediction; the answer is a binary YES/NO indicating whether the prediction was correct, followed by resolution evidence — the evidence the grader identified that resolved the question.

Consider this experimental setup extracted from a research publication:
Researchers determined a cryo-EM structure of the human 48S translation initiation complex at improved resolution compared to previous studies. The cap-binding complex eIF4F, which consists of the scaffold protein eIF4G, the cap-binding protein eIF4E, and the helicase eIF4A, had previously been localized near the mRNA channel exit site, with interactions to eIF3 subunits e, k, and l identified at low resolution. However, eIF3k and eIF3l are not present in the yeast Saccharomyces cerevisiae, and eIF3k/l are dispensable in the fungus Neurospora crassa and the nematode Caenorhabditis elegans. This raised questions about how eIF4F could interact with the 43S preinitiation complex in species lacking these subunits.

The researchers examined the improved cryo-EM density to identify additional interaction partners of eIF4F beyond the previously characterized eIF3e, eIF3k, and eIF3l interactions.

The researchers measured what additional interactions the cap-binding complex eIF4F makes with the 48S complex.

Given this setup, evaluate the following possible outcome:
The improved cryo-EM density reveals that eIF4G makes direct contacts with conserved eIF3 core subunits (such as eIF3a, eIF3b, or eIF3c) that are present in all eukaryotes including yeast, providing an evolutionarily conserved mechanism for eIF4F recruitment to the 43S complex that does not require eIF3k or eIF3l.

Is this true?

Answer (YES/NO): YES